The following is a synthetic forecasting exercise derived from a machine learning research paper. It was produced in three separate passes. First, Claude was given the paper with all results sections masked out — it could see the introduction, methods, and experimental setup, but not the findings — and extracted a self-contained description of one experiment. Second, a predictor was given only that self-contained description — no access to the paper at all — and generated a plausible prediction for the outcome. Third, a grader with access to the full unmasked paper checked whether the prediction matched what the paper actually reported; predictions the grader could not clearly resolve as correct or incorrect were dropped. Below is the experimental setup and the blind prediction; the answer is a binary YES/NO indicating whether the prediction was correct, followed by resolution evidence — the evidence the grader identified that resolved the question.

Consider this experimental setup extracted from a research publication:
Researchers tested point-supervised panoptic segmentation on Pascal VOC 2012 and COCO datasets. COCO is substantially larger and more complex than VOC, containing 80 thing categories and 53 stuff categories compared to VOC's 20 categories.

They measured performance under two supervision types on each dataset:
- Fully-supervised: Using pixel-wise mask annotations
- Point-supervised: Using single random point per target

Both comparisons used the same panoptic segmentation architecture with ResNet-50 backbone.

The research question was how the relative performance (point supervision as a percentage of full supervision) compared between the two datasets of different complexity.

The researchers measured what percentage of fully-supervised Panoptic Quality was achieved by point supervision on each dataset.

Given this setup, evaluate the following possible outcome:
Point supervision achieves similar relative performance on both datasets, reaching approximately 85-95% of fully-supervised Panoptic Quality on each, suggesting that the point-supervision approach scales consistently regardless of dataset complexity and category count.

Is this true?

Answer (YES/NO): NO